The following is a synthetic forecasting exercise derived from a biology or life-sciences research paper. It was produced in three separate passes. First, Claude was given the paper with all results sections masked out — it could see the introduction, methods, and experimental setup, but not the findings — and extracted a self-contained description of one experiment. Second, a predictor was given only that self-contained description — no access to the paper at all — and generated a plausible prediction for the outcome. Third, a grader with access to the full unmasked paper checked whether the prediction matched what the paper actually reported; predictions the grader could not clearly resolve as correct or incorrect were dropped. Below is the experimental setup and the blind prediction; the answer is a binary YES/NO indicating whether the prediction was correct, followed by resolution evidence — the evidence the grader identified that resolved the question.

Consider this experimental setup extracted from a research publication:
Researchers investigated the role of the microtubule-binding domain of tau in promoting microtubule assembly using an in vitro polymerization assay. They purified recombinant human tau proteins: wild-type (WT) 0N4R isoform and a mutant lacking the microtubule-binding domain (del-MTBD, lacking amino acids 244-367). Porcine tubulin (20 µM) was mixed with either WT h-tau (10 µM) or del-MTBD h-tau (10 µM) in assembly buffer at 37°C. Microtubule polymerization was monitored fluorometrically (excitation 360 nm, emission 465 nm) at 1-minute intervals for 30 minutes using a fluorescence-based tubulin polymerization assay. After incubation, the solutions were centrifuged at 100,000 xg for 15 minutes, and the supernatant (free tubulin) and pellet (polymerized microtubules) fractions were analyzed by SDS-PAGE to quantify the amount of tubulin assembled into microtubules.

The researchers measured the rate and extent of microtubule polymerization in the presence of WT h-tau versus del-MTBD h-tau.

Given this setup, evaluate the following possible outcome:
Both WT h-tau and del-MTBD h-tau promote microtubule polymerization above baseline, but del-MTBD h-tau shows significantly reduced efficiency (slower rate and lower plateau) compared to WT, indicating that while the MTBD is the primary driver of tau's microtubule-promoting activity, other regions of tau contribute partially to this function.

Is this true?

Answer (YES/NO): NO